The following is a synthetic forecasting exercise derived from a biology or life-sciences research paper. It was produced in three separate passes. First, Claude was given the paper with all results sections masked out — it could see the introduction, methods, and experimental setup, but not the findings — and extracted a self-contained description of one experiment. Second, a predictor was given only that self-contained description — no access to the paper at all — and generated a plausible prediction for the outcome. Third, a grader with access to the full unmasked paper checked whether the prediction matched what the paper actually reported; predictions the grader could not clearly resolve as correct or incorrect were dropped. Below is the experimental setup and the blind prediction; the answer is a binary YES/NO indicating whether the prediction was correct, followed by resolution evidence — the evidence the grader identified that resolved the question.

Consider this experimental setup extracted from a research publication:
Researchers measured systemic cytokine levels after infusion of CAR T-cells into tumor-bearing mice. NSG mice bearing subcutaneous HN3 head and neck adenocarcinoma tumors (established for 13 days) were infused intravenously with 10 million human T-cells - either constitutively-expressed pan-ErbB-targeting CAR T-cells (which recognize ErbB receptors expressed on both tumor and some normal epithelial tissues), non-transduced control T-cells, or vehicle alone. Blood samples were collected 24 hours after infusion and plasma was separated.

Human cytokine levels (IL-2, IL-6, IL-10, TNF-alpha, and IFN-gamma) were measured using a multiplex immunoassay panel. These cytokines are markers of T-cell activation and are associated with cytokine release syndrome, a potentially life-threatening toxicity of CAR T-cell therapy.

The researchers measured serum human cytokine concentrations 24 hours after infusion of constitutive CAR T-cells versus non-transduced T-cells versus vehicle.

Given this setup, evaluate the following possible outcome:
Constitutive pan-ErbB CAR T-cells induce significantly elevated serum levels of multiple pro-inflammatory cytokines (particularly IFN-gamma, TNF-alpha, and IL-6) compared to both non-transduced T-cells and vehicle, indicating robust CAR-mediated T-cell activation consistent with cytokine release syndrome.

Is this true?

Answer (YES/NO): YES